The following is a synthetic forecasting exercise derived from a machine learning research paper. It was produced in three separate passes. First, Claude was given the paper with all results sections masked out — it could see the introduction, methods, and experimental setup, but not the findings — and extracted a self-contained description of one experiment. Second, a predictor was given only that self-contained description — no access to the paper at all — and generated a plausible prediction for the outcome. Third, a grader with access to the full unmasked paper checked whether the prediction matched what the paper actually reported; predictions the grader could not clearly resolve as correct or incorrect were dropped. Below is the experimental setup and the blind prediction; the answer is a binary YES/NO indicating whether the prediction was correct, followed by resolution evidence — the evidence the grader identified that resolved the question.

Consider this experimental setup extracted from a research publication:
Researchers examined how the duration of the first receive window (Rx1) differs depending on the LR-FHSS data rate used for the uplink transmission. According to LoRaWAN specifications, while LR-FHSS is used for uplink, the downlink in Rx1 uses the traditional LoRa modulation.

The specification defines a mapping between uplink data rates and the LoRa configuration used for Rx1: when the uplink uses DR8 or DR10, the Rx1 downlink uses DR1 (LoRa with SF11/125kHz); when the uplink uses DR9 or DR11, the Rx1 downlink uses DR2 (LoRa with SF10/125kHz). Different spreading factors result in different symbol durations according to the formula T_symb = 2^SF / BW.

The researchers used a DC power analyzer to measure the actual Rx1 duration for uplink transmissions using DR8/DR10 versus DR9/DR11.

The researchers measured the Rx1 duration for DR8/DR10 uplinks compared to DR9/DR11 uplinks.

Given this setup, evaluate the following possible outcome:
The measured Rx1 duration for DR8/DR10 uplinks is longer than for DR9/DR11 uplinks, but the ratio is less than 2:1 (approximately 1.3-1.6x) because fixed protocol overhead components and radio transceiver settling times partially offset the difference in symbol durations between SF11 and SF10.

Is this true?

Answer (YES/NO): NO